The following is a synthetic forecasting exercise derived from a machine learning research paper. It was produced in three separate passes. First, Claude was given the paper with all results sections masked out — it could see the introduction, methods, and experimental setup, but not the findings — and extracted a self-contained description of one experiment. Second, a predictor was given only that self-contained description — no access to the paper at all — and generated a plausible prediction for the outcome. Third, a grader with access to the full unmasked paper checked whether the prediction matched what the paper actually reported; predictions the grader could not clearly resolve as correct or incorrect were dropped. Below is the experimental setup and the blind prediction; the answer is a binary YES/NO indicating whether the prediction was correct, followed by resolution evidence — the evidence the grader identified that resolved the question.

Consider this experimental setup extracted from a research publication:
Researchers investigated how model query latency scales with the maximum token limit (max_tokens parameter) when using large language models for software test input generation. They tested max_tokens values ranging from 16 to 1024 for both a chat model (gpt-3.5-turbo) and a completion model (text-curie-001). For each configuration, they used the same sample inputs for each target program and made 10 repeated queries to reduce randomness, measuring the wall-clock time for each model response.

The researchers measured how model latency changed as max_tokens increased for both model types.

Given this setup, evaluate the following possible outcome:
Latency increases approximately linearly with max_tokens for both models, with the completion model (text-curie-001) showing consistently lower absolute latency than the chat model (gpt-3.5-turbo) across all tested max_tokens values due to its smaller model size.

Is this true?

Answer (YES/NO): NO